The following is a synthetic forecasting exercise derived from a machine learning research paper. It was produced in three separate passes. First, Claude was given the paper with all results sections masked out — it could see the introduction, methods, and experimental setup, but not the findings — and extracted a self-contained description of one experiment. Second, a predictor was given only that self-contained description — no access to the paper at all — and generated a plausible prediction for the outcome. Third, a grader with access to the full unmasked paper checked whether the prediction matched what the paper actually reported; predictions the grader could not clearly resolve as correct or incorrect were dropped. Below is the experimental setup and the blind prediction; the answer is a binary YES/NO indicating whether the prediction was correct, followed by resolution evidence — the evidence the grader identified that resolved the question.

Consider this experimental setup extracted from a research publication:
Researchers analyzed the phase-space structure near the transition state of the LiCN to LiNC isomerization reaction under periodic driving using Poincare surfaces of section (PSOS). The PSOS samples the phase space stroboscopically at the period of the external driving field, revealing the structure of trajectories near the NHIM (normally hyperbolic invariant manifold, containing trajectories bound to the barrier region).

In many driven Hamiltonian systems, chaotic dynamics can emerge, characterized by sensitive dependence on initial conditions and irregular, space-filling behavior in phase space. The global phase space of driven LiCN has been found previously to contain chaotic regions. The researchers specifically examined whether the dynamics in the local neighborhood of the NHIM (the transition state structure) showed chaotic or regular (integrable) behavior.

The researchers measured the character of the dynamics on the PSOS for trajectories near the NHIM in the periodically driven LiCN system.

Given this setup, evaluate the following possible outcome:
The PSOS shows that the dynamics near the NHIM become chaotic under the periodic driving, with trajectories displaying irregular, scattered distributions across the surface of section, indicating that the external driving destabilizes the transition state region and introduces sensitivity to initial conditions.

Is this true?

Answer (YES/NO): NO